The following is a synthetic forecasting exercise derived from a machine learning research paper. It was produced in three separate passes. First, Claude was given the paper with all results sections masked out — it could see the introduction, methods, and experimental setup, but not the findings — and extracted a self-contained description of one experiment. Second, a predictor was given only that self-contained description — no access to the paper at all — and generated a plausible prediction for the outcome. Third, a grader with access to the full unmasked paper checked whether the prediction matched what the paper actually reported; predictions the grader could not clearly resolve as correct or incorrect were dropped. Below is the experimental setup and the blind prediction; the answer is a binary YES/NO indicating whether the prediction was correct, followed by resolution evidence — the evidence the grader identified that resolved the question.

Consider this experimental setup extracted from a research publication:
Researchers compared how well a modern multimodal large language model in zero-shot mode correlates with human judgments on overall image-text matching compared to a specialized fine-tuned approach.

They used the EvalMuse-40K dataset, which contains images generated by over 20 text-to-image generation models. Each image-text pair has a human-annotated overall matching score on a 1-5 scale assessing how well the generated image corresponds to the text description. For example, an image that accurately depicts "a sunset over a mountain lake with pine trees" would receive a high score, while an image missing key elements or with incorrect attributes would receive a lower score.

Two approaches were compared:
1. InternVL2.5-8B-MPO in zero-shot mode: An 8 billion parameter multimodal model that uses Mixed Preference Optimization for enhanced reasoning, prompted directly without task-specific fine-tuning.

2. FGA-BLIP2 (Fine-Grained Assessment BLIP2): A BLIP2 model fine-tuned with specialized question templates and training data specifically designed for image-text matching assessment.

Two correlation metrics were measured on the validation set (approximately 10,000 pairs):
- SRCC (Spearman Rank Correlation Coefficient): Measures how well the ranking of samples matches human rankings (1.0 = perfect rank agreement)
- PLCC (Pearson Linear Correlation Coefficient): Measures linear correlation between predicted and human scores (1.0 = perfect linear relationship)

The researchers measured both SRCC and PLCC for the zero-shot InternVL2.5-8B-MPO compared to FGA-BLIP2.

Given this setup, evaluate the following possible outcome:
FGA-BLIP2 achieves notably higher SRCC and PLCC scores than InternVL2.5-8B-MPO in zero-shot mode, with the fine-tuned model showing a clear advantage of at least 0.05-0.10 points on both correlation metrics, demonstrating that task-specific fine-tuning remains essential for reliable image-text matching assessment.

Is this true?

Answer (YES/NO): NO